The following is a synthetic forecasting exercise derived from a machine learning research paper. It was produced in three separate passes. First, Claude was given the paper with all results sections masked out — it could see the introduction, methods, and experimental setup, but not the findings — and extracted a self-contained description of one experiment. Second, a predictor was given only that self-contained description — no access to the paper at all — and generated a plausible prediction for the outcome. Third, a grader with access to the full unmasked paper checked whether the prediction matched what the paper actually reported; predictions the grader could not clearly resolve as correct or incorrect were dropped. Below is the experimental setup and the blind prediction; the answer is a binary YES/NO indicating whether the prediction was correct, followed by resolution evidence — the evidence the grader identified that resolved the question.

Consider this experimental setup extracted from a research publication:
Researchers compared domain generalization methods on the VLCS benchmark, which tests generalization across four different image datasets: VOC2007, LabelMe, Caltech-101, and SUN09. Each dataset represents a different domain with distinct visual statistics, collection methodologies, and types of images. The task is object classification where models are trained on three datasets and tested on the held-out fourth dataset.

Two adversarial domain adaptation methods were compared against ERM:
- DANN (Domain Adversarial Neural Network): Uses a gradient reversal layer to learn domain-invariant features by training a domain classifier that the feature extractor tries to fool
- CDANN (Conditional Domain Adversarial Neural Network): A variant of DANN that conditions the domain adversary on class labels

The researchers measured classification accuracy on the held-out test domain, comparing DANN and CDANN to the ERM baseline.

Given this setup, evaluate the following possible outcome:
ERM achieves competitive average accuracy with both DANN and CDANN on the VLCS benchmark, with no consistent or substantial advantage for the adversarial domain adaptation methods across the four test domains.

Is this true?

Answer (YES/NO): NO